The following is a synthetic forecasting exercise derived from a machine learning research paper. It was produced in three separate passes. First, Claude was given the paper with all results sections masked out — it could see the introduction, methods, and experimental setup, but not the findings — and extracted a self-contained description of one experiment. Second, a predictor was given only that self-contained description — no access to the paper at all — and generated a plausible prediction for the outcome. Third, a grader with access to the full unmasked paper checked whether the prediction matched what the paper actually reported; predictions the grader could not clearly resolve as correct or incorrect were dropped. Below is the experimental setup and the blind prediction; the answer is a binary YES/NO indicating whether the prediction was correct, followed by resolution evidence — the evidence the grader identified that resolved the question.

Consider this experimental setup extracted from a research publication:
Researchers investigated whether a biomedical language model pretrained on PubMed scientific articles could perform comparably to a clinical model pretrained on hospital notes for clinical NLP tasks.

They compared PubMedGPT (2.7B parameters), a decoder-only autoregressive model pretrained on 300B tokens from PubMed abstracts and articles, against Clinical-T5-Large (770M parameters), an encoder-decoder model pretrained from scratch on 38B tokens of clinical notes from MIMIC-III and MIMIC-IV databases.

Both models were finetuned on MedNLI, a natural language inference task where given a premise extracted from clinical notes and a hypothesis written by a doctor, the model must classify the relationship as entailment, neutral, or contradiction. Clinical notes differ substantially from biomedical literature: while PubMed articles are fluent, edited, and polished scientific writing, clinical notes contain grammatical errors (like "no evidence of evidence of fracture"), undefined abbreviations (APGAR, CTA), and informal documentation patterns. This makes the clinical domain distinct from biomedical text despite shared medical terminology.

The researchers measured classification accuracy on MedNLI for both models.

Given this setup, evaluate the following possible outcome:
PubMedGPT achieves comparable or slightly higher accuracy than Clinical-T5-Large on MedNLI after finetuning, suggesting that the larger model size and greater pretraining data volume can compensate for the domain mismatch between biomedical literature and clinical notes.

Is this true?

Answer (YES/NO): NO